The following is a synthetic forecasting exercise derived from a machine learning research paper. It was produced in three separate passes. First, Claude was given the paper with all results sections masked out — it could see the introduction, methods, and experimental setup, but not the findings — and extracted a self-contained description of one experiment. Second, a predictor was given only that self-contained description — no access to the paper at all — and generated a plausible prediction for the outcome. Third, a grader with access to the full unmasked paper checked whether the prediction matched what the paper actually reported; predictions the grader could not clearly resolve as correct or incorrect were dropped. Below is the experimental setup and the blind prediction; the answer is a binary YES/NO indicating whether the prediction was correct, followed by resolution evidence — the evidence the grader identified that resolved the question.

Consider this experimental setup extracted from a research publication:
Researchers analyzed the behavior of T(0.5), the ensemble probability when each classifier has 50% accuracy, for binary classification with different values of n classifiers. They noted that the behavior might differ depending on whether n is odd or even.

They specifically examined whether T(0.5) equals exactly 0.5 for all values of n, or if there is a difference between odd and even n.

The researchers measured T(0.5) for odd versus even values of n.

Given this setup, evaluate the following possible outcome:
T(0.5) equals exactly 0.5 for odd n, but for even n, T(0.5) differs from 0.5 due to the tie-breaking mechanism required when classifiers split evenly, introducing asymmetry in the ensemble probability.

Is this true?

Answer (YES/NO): YES